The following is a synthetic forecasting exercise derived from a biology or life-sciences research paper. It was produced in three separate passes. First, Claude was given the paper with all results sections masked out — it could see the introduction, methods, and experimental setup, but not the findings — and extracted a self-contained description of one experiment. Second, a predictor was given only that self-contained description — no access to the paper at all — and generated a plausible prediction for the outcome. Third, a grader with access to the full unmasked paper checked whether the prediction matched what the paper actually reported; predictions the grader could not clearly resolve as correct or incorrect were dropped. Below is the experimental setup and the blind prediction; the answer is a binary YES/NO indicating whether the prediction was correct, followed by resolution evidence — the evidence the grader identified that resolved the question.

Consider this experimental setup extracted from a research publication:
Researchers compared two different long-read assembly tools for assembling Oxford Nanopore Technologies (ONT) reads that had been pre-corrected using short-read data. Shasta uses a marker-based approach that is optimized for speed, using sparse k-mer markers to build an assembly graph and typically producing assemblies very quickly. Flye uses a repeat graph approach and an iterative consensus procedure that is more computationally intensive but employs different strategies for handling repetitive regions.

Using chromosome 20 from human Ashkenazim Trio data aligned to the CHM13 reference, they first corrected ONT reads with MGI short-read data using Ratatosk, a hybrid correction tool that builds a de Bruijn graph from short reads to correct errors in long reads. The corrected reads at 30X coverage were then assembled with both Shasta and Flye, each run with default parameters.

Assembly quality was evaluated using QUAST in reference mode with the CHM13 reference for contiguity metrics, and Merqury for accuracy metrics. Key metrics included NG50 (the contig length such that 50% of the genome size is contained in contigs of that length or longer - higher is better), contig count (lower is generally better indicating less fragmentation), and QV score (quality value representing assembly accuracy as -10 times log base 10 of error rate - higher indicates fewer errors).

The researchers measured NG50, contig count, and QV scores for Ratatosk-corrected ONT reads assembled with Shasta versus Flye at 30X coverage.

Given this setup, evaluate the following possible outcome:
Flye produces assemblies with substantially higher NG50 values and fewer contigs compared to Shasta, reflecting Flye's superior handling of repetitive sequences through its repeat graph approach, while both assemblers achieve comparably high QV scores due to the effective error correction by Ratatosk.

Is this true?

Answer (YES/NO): NO